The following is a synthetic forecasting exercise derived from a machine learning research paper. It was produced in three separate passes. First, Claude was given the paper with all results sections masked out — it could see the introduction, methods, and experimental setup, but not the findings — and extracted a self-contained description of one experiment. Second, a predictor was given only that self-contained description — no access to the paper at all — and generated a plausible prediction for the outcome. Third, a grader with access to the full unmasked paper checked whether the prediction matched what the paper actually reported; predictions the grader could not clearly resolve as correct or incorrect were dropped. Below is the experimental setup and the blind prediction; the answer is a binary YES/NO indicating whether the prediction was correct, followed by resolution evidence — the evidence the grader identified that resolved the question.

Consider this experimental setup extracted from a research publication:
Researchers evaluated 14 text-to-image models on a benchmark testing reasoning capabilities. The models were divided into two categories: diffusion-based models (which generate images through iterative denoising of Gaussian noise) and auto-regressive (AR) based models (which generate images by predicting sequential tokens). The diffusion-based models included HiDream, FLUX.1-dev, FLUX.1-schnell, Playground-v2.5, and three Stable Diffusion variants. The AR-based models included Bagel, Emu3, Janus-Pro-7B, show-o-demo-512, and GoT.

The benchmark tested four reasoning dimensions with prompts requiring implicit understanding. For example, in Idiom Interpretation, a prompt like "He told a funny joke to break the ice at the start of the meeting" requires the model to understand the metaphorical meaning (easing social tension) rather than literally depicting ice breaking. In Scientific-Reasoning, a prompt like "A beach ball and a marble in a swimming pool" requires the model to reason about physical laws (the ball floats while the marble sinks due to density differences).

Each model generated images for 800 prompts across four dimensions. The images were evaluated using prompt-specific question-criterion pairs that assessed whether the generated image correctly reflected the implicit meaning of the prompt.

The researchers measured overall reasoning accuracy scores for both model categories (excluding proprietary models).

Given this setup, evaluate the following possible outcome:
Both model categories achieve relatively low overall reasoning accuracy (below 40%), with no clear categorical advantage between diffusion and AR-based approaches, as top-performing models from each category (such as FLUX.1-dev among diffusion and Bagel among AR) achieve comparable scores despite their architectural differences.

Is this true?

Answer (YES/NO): NO